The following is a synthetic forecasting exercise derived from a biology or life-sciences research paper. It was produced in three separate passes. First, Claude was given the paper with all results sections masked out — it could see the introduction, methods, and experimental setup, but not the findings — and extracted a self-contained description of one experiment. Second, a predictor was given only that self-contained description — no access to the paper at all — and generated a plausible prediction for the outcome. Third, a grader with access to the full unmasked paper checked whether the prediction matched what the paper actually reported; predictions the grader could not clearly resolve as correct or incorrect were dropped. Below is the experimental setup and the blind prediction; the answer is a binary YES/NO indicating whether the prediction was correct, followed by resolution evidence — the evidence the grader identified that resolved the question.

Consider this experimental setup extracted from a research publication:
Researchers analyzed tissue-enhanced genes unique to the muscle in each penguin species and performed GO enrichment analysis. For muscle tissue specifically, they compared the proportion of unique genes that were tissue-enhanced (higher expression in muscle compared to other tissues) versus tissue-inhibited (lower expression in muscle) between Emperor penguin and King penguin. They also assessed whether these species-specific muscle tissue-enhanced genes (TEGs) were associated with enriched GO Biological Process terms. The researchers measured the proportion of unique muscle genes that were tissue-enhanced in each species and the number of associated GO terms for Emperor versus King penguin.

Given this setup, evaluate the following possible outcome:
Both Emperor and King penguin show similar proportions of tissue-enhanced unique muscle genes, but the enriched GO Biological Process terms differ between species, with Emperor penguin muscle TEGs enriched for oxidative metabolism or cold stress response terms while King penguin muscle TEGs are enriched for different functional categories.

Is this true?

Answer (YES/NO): NO